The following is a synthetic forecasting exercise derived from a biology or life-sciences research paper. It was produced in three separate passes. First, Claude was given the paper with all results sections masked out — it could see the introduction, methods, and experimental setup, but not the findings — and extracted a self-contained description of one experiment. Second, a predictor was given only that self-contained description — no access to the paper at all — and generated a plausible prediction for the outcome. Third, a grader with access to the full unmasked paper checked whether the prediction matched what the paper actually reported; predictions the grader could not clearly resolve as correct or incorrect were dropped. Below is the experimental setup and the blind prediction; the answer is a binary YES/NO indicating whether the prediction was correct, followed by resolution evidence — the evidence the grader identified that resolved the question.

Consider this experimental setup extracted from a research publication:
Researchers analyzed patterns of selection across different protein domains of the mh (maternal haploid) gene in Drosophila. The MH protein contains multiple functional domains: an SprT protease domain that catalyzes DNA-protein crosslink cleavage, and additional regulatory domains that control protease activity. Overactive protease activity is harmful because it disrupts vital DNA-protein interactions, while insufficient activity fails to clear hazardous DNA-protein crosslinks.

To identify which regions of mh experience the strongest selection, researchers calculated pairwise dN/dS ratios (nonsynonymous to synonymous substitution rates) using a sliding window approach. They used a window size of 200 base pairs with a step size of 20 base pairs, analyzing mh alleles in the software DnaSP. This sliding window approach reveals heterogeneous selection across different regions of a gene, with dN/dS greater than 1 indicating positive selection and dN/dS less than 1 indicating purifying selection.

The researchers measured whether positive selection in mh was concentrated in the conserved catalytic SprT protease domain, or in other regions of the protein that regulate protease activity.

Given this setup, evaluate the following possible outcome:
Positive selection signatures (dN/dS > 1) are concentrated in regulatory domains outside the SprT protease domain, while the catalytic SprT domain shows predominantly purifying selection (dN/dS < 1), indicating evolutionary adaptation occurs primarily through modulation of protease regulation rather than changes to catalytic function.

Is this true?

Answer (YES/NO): YES